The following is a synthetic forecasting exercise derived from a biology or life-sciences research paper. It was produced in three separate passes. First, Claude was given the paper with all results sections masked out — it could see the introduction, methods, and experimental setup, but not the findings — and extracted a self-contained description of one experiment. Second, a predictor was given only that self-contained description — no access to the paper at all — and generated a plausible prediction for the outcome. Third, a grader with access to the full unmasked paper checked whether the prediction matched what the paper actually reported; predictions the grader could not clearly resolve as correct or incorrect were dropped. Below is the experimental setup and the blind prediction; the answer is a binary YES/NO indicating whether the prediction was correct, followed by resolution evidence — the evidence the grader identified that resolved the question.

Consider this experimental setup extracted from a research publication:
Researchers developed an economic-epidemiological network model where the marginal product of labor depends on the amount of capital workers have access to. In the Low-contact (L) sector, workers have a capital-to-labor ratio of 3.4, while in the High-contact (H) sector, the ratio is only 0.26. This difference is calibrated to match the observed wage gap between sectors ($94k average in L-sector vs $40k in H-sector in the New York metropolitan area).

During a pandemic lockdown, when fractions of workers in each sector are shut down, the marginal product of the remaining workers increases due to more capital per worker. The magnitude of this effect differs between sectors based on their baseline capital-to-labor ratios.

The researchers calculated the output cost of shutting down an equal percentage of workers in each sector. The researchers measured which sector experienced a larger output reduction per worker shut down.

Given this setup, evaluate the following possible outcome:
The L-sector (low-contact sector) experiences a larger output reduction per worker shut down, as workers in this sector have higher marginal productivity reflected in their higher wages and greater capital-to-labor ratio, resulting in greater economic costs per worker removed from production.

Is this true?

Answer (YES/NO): YES